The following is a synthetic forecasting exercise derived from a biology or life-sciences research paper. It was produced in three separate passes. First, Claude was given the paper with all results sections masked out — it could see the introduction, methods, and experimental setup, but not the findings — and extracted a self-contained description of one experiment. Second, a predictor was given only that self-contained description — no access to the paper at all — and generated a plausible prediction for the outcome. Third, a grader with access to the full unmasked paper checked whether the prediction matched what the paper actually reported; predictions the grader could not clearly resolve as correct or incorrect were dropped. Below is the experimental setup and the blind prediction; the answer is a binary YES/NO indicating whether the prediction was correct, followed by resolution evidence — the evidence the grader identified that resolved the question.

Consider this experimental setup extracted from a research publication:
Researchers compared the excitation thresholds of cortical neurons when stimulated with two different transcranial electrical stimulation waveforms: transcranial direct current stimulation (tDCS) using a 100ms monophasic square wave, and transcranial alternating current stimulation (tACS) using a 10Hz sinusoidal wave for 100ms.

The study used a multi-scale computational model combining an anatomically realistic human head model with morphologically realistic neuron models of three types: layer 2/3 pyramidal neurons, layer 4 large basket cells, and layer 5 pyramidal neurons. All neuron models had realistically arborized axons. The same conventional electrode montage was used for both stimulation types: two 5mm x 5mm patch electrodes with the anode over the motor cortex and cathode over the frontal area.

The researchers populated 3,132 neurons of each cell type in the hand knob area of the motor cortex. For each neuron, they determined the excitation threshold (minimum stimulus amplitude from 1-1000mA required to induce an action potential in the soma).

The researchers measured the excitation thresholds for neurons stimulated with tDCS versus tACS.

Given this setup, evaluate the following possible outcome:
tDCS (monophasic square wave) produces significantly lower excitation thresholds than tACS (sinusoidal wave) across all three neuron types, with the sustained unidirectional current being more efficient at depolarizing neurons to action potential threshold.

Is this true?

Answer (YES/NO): NO